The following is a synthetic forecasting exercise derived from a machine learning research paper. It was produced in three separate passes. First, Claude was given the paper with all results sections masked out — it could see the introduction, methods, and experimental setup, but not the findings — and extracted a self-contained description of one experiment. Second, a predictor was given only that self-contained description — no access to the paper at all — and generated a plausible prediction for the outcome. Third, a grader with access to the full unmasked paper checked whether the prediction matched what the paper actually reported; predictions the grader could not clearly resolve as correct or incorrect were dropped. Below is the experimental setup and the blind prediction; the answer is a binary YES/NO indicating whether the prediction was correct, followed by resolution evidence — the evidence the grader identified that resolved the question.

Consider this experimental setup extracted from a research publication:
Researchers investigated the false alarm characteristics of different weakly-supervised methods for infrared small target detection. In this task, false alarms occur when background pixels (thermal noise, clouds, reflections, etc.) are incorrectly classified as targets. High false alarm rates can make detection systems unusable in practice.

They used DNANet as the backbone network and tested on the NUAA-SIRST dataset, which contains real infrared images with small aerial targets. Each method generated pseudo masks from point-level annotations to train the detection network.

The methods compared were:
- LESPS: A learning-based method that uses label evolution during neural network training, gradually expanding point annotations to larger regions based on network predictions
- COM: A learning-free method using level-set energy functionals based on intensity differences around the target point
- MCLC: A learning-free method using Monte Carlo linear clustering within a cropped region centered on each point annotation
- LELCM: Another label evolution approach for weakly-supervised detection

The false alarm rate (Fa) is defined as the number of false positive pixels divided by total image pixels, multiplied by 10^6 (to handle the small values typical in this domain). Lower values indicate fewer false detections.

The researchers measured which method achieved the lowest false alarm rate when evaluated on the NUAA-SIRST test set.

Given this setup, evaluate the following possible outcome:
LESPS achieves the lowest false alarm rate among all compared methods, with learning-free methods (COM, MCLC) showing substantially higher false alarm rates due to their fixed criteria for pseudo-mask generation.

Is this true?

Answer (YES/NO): YES